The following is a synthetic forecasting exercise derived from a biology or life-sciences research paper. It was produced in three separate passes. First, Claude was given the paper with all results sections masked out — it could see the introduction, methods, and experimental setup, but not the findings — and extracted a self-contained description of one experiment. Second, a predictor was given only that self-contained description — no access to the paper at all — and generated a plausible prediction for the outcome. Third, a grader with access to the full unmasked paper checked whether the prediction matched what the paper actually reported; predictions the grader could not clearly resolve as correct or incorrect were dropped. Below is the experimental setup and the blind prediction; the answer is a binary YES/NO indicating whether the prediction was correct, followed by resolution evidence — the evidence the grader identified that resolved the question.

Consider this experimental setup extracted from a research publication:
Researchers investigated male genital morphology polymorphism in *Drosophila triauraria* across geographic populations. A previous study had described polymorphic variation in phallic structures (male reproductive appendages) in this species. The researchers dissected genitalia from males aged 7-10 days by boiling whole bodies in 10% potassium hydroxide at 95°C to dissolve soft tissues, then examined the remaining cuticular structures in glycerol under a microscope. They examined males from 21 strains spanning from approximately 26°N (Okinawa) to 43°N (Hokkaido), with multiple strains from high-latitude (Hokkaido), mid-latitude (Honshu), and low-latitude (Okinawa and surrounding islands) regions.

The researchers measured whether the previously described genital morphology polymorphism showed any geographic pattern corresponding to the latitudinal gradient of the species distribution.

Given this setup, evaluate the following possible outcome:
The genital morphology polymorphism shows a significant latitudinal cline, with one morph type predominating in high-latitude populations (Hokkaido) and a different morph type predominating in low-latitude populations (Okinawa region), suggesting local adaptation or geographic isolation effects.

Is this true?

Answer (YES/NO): NO